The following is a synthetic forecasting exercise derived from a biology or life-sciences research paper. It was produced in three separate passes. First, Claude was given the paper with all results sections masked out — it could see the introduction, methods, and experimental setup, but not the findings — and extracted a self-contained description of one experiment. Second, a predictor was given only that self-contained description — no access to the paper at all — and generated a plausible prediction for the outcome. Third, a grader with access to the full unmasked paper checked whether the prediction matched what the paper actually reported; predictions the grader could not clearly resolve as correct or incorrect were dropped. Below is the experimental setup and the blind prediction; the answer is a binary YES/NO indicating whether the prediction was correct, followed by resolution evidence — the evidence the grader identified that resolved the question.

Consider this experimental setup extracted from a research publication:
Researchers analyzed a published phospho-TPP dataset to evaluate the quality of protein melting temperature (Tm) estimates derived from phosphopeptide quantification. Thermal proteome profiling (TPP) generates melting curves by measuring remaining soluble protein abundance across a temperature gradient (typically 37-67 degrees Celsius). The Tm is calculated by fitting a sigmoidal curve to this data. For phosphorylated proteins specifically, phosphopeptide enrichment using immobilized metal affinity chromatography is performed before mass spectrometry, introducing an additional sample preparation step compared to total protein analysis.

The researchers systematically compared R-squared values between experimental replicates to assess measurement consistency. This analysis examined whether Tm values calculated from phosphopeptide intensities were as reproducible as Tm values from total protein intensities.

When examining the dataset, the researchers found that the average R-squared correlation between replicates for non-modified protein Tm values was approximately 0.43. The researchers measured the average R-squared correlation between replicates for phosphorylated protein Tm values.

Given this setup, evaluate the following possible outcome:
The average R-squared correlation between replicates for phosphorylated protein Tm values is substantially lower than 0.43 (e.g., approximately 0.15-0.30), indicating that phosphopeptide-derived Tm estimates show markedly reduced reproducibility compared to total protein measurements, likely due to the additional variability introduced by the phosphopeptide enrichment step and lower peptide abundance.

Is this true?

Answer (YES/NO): YES